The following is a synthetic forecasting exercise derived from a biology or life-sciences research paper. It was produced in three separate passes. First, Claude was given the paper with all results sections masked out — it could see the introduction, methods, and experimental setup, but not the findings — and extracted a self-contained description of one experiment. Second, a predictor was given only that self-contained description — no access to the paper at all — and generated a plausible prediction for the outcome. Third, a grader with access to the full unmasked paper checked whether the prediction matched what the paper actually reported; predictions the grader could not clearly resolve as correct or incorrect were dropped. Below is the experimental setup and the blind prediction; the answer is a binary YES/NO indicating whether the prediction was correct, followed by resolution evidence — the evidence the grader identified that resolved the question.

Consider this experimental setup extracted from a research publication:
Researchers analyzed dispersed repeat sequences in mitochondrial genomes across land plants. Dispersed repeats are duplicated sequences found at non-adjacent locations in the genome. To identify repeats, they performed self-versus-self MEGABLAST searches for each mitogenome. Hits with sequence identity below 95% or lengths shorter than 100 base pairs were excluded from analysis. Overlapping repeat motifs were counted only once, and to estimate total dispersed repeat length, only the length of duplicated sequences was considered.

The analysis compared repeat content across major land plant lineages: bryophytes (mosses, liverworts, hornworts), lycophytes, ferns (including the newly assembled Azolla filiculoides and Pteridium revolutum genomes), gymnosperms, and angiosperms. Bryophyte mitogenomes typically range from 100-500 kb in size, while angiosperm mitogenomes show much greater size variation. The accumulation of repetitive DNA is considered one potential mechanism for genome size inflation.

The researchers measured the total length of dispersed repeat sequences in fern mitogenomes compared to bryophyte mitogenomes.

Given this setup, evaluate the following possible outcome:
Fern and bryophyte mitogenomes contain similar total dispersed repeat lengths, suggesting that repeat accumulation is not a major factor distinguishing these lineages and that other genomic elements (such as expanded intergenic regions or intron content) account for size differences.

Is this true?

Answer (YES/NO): NO